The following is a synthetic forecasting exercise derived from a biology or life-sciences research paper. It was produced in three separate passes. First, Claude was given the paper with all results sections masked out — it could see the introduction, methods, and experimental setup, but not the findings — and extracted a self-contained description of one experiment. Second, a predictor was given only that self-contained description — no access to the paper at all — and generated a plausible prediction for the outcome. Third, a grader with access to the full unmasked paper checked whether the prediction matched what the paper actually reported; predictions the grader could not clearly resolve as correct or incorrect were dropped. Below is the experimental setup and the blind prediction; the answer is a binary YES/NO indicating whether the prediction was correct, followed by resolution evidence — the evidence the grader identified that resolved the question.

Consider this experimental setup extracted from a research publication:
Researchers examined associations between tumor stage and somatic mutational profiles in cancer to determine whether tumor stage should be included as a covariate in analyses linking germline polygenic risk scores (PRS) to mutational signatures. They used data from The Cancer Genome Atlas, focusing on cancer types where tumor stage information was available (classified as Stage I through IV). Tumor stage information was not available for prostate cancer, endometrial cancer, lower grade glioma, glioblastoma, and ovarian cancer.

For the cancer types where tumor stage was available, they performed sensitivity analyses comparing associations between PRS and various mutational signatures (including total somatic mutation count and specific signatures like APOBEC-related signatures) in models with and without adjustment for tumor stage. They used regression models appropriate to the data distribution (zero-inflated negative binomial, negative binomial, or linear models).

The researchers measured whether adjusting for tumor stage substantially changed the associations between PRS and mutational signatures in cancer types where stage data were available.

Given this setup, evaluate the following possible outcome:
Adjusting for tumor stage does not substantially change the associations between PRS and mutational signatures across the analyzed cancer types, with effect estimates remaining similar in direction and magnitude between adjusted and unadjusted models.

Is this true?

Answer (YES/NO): YES